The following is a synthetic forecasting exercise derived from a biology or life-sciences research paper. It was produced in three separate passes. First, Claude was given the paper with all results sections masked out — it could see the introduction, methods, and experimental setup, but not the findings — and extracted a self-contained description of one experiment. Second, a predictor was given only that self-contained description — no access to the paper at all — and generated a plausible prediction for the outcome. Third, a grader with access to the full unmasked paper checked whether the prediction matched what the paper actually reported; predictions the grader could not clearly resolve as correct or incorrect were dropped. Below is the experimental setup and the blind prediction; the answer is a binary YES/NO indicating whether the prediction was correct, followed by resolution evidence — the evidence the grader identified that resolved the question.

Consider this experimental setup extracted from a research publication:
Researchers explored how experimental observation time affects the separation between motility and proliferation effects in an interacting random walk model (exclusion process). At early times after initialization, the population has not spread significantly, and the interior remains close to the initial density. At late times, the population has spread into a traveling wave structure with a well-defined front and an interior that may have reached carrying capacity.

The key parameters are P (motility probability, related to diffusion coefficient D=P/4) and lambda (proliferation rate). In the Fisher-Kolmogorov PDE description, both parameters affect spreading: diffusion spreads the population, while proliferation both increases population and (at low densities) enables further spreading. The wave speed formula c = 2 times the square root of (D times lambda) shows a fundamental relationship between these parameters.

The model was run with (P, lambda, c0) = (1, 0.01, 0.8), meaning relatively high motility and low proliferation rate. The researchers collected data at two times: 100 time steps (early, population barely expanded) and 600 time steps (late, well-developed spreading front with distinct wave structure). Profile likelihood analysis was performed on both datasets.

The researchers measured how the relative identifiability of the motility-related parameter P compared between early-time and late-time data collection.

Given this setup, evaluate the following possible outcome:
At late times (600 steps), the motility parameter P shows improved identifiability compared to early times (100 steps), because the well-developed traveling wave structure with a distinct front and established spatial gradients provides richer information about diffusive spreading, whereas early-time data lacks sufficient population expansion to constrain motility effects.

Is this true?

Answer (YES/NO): YES